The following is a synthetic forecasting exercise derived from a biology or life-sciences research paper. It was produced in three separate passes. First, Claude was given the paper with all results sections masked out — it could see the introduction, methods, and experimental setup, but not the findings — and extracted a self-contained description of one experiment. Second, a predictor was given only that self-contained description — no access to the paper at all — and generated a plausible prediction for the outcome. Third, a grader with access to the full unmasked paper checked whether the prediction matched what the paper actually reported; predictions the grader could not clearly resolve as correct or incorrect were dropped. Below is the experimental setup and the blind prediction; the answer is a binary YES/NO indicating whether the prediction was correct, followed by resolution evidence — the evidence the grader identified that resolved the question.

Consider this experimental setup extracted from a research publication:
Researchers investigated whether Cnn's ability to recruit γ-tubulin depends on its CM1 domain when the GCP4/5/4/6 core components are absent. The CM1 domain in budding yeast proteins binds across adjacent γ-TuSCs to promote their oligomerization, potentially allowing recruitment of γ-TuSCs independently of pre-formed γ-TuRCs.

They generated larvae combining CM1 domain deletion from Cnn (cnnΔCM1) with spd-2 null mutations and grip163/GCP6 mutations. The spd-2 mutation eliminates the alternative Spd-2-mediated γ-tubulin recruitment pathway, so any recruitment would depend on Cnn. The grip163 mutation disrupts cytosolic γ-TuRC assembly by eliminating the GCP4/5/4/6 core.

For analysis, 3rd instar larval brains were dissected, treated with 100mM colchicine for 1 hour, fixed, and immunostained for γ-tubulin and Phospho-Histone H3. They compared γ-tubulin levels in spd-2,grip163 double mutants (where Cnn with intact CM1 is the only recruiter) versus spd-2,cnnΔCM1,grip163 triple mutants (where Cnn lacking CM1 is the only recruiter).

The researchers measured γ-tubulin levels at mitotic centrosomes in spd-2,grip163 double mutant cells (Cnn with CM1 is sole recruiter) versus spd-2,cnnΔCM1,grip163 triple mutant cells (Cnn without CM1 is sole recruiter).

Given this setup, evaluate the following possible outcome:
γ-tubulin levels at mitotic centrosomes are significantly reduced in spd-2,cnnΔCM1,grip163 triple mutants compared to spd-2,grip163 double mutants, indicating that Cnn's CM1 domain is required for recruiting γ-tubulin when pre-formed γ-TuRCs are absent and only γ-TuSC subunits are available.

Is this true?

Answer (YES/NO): YES